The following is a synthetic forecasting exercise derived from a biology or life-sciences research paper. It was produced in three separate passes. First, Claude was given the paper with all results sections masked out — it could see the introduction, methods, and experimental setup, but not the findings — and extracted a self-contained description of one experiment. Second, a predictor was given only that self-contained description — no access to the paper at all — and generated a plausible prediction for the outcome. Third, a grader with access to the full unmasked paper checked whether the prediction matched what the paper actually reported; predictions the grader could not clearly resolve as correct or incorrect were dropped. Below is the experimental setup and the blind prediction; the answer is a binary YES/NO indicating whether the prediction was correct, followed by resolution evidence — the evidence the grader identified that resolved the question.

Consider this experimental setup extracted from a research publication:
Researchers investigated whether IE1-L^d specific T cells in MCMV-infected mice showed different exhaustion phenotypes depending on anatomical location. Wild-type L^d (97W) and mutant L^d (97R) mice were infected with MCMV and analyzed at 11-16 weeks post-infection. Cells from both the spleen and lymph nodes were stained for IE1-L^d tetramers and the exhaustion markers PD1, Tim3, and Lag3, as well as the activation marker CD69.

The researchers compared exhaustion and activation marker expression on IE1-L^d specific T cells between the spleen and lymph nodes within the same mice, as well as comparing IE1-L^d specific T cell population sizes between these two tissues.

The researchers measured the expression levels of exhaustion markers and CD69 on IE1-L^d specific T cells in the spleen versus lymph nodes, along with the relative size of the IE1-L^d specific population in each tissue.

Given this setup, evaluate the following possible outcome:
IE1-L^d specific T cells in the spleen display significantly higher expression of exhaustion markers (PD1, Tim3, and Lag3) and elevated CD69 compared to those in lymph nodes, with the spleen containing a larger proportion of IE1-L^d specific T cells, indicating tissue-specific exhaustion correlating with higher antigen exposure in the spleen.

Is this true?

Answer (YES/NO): NO